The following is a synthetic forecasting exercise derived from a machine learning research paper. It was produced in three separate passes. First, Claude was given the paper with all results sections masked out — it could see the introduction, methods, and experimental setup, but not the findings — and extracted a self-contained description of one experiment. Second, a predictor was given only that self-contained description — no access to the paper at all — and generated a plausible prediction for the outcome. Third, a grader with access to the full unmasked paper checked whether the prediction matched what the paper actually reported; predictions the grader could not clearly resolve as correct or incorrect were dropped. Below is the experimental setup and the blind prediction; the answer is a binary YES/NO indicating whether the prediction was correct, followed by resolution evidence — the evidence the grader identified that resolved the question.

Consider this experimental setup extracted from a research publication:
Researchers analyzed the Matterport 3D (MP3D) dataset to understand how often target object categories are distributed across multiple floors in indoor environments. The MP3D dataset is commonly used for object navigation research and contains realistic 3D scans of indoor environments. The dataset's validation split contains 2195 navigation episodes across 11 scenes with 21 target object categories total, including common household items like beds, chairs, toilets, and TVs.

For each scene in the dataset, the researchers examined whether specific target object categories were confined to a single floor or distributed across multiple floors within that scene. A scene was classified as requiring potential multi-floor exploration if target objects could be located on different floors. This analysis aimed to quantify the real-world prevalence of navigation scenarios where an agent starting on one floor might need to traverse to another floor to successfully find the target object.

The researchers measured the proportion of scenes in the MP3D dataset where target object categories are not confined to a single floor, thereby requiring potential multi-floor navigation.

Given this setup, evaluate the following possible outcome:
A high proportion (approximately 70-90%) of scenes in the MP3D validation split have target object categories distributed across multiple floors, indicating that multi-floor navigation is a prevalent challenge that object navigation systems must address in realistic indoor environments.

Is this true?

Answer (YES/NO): NO